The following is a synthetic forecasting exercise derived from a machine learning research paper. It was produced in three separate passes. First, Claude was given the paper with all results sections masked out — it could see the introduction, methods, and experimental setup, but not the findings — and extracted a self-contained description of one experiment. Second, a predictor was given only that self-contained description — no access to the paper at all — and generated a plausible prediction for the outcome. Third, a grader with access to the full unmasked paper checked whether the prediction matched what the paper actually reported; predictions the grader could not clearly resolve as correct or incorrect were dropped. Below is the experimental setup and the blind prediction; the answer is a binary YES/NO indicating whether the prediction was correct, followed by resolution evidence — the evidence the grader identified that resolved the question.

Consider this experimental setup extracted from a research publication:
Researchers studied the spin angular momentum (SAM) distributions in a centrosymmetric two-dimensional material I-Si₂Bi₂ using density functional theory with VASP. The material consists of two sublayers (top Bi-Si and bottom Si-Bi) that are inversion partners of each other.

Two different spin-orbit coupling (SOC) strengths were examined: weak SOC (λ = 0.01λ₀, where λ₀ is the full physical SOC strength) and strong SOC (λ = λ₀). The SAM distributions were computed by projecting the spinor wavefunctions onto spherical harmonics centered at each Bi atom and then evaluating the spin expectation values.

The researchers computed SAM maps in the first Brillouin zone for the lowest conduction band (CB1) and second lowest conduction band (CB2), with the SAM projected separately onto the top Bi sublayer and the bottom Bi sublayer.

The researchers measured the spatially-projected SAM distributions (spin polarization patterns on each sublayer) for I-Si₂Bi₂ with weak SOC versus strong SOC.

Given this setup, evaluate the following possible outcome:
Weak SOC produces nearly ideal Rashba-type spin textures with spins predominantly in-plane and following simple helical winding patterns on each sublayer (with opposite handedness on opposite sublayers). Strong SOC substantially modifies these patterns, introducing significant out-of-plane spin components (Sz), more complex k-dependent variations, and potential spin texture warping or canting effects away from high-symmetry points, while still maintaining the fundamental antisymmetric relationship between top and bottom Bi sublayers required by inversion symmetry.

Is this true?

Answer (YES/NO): NO